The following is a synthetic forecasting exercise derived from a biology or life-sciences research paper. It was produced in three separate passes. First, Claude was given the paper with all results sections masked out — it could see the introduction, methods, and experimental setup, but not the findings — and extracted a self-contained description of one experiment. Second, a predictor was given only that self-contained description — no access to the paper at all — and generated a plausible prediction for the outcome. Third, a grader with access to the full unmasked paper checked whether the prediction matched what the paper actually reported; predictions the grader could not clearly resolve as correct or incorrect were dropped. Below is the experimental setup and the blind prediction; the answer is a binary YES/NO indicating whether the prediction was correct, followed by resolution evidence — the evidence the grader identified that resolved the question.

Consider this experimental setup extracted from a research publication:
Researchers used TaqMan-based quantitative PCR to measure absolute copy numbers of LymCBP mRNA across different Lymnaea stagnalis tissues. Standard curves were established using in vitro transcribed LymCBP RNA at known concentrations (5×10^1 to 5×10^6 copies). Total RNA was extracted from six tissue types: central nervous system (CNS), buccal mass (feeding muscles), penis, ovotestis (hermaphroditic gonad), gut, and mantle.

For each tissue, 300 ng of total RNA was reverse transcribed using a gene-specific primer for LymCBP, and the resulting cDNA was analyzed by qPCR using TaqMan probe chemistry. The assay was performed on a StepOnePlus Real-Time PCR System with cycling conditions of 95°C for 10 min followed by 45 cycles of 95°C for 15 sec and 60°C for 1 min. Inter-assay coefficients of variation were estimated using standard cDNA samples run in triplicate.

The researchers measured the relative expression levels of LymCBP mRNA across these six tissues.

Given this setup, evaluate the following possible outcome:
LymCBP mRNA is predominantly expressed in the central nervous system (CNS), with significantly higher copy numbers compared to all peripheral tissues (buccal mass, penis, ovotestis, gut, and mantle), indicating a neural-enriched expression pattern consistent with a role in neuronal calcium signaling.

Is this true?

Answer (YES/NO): NO